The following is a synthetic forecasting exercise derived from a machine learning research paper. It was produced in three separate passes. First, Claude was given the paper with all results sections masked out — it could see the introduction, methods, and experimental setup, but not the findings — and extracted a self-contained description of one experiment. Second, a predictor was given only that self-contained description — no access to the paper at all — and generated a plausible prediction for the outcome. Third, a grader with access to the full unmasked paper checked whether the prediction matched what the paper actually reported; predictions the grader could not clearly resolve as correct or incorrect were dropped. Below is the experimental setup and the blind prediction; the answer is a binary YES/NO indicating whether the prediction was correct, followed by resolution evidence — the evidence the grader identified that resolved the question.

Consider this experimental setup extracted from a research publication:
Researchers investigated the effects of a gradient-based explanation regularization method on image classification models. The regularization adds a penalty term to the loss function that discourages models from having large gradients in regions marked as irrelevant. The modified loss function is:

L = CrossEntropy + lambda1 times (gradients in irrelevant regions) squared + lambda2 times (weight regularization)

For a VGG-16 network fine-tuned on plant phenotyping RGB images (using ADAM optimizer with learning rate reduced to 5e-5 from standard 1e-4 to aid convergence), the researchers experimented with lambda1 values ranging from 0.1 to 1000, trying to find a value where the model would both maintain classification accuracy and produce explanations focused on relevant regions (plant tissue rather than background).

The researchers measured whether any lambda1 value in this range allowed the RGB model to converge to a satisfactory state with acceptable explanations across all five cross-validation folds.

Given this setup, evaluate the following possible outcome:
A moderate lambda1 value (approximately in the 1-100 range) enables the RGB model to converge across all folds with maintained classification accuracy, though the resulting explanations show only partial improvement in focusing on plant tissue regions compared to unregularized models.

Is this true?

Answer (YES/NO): NO